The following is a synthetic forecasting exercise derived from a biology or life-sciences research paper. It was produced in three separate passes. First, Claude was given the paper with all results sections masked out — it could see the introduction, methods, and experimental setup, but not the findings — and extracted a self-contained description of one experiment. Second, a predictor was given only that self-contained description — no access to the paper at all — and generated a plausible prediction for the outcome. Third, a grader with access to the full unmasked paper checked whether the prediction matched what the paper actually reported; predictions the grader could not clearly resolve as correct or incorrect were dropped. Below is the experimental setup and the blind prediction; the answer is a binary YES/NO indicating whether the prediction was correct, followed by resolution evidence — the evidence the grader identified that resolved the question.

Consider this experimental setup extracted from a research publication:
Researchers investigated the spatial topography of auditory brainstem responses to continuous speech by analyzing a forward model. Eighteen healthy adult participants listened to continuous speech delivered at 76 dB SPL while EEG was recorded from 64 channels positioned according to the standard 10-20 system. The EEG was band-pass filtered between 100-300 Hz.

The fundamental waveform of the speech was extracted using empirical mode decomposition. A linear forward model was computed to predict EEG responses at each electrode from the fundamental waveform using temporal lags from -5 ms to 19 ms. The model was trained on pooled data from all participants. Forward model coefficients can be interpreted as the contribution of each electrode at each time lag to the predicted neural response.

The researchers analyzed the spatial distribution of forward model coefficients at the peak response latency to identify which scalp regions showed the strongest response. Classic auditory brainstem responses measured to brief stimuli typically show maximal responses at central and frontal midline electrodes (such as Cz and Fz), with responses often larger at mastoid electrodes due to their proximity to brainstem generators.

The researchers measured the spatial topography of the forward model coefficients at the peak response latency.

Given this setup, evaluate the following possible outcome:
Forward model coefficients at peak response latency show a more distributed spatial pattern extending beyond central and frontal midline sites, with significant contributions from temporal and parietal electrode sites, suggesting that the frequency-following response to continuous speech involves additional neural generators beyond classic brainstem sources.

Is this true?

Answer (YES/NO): NO